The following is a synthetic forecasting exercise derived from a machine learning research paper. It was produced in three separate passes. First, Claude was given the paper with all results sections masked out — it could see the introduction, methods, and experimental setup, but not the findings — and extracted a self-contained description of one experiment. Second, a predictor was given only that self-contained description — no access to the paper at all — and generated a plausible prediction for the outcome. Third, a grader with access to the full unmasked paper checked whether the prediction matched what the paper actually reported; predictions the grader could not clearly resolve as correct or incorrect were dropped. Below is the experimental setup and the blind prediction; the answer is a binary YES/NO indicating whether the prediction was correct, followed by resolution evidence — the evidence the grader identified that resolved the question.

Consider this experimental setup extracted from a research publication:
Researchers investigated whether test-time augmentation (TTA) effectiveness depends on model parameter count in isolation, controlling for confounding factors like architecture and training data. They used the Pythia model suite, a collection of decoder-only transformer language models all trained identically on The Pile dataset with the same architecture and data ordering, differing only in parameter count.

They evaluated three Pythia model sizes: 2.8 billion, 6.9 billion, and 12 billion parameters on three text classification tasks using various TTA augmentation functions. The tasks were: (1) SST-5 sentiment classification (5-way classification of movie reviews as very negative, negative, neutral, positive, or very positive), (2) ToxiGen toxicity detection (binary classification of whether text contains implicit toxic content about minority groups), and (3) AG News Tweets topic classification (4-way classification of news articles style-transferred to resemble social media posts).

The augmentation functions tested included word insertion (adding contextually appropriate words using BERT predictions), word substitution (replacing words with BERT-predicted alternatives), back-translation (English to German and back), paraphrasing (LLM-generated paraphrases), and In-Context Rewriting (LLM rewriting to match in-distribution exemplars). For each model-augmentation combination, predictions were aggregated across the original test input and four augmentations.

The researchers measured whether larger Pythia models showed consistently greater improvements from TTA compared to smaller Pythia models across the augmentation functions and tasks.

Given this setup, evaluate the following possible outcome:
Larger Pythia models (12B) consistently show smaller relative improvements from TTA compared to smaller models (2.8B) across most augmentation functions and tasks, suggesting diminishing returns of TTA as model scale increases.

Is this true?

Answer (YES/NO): NO